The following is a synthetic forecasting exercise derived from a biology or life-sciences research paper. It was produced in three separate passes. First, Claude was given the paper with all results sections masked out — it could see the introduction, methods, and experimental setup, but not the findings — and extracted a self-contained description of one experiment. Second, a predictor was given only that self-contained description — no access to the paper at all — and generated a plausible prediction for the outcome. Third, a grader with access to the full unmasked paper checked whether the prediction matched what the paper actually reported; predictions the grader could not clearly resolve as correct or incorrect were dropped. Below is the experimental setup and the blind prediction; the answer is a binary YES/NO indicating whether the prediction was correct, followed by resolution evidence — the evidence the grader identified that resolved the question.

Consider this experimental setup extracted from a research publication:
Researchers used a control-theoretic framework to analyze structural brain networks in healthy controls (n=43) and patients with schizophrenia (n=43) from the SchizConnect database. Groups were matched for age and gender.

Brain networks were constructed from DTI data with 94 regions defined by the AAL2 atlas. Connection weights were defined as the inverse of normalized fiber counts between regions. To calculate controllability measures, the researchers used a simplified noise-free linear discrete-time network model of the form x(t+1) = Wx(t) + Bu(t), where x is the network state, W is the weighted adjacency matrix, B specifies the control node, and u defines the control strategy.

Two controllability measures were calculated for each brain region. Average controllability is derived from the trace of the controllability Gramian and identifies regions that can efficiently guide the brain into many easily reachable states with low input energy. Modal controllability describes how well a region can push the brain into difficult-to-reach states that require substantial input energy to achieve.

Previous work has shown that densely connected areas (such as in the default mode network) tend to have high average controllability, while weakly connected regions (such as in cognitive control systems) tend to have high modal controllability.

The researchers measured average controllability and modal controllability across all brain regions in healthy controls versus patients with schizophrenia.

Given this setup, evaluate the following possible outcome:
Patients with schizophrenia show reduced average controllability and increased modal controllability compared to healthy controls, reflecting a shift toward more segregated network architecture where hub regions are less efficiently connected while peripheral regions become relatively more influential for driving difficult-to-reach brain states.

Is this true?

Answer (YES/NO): NO